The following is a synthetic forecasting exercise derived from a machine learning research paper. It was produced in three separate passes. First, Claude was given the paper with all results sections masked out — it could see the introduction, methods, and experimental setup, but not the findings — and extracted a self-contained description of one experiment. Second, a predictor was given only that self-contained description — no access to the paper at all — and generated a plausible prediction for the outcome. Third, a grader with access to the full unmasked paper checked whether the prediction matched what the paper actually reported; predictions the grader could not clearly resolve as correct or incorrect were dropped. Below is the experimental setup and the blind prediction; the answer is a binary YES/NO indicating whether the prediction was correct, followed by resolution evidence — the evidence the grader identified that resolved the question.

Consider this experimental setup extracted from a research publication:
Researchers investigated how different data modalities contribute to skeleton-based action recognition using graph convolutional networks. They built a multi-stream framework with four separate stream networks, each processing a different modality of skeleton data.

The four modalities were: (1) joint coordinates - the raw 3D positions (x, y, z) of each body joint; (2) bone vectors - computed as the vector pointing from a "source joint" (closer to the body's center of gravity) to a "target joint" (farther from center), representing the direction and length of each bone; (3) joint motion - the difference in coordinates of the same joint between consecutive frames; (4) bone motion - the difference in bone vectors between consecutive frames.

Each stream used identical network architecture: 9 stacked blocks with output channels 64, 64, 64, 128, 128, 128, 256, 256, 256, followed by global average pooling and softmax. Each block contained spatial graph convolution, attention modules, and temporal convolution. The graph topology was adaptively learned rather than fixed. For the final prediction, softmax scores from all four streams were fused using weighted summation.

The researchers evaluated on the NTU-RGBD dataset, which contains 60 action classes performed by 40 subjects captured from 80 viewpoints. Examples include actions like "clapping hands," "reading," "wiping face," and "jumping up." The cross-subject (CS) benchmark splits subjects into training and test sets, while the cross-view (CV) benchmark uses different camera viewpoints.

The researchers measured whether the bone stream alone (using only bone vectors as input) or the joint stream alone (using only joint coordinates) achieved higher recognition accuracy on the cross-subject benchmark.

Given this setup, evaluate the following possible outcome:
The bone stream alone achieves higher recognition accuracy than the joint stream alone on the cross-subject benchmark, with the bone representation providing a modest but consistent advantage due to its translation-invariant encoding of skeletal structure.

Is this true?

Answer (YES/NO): YES